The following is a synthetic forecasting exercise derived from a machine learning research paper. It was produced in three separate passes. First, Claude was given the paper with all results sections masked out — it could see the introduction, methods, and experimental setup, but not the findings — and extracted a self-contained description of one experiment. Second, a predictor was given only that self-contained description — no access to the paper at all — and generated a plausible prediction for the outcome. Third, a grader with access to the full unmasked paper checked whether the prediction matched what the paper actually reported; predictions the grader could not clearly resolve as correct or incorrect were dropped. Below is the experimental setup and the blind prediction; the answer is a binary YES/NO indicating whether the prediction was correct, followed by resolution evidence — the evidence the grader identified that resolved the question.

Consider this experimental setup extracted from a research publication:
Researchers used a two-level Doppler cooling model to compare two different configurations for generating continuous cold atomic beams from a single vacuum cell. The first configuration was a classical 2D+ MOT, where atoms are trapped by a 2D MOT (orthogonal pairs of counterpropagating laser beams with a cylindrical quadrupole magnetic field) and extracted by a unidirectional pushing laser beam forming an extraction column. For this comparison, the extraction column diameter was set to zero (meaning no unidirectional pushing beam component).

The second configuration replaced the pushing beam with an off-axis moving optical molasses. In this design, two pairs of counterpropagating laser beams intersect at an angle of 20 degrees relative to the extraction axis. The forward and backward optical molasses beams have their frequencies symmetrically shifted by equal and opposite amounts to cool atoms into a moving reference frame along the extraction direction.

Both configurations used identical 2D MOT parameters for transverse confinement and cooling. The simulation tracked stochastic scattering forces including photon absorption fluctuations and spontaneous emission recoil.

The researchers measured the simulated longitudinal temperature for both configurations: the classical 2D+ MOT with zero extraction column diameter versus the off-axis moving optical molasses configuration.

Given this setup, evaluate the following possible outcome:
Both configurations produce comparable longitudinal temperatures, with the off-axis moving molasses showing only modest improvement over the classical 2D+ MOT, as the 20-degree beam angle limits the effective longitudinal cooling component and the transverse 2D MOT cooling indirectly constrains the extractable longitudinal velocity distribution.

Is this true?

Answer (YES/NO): NO